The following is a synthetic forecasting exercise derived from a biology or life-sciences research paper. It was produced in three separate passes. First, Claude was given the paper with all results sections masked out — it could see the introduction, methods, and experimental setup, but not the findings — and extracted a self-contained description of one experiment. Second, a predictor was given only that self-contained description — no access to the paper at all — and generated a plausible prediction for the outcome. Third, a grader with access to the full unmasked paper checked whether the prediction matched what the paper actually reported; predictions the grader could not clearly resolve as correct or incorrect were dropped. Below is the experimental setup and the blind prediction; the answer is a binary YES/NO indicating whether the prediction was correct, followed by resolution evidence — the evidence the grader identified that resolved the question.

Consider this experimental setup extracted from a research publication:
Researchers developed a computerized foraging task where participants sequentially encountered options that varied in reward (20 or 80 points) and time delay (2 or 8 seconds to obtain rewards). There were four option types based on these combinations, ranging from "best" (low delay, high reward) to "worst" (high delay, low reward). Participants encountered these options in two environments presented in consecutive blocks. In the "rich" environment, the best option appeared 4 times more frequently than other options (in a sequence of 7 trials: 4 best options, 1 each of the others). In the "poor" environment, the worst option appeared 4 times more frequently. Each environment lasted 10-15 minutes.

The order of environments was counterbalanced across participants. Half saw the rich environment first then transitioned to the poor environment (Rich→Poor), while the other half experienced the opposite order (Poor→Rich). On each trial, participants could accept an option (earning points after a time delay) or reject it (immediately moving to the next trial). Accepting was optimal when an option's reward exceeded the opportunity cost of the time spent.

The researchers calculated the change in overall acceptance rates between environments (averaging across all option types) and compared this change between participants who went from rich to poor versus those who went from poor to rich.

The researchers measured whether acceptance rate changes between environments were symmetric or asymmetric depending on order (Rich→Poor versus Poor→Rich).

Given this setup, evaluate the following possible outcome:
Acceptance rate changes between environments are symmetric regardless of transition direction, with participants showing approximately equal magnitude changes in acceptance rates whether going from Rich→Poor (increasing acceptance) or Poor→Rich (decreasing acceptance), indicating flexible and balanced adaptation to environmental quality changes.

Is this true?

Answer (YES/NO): NO